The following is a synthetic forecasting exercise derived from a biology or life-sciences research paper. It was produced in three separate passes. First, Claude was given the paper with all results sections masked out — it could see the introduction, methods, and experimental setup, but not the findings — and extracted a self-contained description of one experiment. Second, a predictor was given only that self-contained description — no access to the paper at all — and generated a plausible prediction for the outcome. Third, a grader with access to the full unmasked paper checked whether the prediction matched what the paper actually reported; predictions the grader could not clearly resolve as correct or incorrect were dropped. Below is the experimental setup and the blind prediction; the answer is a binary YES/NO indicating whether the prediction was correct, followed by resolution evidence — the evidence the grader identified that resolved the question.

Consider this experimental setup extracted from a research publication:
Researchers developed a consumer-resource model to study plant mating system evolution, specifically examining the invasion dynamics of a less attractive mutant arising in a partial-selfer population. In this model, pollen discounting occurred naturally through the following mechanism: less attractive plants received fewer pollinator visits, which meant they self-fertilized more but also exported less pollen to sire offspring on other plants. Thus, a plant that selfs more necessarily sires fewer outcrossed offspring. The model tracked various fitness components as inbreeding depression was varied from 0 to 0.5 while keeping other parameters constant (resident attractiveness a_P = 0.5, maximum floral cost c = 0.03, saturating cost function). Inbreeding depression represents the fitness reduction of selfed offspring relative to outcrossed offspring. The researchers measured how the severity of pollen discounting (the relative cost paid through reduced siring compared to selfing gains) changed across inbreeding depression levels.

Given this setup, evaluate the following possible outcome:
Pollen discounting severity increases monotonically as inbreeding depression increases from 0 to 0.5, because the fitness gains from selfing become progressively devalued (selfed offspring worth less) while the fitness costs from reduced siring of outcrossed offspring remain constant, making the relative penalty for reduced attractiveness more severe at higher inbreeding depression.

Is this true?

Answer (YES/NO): YES